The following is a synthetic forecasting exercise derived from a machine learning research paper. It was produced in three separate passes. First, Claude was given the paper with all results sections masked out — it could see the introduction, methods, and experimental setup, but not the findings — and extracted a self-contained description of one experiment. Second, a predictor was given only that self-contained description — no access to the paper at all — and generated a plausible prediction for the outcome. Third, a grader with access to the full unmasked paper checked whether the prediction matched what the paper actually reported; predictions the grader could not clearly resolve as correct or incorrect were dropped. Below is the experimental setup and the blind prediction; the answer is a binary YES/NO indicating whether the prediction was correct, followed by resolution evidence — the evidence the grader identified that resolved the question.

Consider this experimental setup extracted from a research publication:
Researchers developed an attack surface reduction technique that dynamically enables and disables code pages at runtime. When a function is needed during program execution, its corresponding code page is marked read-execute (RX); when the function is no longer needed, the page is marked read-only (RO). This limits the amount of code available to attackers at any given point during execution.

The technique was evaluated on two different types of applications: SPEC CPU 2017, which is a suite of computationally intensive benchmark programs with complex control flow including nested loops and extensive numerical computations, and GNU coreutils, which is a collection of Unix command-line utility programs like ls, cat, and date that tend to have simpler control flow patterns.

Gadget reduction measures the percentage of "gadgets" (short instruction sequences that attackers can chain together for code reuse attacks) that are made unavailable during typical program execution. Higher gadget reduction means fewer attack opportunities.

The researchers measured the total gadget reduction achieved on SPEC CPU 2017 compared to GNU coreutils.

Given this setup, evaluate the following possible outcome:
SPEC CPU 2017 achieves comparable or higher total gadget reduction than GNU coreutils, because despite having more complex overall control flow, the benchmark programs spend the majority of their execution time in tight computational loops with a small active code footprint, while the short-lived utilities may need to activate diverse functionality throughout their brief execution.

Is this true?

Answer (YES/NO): NO